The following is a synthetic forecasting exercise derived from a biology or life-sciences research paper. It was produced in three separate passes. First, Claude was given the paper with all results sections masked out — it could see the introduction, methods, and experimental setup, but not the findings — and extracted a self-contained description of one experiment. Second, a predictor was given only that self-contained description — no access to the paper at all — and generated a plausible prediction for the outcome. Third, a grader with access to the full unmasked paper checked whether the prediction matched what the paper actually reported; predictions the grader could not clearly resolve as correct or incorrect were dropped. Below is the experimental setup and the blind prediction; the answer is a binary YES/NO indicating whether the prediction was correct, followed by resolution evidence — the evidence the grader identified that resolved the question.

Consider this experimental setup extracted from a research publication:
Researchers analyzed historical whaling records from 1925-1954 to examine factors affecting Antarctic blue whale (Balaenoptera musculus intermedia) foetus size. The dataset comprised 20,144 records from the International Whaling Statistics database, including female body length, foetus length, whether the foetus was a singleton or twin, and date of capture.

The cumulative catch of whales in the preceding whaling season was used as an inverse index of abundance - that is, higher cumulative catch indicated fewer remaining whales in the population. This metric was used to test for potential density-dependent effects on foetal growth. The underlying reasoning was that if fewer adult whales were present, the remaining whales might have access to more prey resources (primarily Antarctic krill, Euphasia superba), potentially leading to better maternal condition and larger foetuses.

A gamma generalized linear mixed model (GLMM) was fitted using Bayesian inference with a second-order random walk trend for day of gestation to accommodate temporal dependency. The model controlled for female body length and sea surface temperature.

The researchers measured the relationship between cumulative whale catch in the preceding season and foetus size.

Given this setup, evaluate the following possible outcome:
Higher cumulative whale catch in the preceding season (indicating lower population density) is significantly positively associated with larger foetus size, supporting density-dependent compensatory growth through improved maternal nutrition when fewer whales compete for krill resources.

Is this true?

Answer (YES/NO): NO